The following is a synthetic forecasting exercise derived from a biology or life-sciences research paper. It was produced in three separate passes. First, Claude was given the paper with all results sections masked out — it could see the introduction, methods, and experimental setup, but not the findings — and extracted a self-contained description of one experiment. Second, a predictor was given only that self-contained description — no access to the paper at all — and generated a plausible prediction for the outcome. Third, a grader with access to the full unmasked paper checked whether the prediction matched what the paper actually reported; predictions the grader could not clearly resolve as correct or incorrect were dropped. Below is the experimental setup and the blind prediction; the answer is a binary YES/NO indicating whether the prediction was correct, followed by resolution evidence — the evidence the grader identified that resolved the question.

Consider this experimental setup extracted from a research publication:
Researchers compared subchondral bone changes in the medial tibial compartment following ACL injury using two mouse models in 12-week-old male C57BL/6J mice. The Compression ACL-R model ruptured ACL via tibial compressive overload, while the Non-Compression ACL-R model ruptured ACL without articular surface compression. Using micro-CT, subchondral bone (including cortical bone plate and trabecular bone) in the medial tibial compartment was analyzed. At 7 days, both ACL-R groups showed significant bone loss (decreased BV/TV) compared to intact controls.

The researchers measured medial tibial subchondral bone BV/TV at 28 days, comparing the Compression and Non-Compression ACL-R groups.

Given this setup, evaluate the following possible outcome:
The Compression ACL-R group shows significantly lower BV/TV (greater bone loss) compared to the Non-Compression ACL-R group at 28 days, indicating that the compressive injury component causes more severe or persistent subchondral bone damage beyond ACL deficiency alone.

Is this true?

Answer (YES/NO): NO